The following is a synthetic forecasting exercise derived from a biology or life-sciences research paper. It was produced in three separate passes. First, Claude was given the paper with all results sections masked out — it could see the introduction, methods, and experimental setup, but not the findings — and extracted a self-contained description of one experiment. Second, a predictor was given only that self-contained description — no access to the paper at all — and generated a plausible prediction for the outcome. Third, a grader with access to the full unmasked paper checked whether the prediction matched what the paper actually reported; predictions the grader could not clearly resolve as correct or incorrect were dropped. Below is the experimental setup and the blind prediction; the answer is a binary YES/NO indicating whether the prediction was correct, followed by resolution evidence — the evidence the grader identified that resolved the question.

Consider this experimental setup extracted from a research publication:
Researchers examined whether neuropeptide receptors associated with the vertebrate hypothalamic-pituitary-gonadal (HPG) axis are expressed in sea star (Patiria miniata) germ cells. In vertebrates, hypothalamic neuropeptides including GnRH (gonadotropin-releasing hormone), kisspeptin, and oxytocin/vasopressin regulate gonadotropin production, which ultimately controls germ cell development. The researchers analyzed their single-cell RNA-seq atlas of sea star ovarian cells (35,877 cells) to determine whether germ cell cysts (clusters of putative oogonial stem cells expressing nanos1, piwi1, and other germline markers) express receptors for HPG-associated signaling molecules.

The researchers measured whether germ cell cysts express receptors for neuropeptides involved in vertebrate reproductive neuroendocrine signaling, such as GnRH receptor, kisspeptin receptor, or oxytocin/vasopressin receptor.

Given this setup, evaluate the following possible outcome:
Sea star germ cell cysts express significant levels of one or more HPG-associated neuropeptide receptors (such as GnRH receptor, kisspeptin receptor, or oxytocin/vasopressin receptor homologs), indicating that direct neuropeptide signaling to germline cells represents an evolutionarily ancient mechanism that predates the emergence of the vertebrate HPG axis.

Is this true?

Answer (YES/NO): YES